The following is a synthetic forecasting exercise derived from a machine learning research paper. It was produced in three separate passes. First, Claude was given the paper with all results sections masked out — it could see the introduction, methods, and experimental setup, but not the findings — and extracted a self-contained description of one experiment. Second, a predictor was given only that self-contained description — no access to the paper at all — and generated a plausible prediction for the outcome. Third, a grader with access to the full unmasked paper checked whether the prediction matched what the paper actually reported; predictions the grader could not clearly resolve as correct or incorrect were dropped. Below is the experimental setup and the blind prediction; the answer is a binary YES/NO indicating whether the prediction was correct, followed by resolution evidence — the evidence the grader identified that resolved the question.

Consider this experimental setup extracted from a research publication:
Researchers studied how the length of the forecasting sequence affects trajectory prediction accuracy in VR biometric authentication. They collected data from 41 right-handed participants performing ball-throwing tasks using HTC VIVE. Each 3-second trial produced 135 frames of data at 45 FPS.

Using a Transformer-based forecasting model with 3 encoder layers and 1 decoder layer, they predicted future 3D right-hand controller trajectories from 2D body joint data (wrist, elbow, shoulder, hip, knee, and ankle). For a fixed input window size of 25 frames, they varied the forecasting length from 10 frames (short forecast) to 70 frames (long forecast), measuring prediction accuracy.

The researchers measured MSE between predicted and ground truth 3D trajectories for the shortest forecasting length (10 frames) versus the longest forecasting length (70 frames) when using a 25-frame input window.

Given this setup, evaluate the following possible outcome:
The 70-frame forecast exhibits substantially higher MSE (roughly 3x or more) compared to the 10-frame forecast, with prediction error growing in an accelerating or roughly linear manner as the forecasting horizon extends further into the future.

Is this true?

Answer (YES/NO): NO